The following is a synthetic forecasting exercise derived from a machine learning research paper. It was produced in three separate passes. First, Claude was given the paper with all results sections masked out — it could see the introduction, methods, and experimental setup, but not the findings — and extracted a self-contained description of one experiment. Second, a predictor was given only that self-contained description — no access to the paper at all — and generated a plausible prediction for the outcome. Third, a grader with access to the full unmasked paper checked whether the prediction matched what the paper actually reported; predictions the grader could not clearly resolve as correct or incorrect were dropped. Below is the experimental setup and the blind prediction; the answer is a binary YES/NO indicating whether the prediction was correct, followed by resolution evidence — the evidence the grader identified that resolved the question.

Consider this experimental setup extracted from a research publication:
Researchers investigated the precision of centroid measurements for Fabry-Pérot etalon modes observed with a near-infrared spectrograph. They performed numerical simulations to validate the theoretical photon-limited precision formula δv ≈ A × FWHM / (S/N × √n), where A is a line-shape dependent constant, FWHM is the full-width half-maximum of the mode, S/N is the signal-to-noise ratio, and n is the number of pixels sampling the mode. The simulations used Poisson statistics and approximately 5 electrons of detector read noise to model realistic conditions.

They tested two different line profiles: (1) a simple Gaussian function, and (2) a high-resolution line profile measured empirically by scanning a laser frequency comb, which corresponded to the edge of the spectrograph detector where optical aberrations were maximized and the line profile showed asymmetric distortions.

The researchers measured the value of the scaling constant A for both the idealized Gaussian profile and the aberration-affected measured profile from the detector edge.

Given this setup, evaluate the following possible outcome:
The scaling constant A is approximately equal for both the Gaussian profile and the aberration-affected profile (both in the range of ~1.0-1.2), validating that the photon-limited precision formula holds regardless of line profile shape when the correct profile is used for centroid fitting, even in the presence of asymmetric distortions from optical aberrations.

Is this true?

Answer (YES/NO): NO